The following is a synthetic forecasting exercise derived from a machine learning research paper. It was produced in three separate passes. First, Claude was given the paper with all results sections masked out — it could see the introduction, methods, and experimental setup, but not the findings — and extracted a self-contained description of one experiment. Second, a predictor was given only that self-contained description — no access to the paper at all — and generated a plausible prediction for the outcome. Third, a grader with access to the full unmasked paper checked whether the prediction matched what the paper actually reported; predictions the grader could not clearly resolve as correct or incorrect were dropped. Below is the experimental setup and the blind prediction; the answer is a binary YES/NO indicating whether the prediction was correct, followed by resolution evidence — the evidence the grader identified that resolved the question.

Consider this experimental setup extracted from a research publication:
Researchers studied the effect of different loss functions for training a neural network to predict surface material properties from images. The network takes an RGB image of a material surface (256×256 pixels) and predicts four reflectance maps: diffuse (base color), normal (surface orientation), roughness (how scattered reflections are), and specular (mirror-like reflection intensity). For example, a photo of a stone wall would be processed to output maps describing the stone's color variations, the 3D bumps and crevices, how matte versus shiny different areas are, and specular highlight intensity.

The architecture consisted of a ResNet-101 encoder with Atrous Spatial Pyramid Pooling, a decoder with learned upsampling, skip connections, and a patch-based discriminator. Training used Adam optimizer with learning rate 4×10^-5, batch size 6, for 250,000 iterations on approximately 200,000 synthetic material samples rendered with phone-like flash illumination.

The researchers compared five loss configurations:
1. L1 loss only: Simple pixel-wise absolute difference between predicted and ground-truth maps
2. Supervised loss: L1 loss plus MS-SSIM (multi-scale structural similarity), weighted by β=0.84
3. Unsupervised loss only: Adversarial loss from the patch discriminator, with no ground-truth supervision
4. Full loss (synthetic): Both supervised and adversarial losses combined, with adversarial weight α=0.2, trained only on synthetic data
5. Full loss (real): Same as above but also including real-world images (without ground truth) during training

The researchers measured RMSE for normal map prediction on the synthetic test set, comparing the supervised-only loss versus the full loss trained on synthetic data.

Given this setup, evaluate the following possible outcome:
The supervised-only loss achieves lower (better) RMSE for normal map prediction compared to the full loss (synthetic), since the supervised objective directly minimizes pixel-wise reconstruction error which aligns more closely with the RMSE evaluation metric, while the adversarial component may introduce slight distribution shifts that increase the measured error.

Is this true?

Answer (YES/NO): NO